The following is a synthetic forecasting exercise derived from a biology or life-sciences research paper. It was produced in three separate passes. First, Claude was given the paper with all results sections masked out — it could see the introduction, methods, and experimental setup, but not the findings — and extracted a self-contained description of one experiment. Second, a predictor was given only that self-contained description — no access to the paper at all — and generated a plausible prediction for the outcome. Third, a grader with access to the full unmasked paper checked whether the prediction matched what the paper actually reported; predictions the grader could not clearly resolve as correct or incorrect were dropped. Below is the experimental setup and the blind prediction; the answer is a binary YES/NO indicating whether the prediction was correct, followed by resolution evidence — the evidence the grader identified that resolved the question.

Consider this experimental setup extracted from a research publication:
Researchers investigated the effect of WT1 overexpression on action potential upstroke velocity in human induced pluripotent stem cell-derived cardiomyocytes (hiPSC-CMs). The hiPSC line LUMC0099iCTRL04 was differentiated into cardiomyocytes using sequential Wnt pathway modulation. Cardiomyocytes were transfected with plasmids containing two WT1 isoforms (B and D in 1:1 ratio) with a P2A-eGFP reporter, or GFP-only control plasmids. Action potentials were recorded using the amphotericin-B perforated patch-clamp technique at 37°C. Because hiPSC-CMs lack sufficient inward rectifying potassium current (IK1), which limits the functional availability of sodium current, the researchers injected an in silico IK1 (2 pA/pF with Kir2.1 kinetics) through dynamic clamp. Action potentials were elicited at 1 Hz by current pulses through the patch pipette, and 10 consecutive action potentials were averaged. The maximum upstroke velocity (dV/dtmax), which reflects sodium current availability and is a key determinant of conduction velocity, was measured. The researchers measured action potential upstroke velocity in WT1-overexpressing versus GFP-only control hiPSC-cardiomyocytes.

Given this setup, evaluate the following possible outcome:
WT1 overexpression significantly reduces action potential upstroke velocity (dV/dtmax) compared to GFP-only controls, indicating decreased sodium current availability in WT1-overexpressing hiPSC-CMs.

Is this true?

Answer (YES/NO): YES